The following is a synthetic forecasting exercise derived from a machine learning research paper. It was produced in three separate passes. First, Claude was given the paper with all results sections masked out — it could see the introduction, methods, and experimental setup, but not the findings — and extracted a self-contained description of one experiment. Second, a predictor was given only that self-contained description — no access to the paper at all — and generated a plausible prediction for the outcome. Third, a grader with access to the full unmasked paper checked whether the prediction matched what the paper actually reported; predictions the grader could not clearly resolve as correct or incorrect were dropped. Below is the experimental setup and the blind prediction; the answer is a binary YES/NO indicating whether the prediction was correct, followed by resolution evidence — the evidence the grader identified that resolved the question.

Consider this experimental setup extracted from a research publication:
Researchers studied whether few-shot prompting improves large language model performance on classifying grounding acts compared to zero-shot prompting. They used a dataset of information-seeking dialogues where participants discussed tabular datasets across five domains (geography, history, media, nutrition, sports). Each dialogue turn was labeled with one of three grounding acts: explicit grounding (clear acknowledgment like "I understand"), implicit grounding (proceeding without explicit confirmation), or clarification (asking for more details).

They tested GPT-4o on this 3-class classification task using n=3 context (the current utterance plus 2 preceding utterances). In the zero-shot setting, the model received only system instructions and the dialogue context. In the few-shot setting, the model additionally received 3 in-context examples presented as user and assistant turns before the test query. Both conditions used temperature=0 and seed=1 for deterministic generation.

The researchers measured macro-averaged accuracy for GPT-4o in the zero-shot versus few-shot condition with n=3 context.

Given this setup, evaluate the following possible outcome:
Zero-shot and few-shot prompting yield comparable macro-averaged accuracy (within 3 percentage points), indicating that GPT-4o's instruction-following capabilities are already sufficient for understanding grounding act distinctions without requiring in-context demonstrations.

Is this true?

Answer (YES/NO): NO